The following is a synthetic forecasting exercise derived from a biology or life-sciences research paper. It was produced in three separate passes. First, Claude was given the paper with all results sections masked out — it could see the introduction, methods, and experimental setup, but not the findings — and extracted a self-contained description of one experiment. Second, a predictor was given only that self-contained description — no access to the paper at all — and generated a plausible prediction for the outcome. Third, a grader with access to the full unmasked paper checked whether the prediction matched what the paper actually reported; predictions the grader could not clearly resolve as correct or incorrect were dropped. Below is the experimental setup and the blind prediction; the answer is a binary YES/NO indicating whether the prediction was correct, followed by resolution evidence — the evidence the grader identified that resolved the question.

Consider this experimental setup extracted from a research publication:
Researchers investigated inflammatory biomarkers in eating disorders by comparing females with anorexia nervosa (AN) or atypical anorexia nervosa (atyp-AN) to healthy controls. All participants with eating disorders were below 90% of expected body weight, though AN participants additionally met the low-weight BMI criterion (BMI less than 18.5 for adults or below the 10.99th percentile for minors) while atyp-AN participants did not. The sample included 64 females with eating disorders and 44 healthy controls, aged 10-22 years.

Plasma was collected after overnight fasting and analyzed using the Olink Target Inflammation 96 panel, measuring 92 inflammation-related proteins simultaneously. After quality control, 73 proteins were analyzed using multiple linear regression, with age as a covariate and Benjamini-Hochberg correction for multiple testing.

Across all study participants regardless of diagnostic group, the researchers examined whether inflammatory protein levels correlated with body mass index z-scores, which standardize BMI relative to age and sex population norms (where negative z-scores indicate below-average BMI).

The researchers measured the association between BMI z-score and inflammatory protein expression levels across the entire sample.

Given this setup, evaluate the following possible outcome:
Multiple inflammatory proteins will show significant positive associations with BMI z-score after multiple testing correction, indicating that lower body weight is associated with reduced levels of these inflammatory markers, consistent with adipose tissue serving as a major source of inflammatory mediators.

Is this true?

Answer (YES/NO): YES